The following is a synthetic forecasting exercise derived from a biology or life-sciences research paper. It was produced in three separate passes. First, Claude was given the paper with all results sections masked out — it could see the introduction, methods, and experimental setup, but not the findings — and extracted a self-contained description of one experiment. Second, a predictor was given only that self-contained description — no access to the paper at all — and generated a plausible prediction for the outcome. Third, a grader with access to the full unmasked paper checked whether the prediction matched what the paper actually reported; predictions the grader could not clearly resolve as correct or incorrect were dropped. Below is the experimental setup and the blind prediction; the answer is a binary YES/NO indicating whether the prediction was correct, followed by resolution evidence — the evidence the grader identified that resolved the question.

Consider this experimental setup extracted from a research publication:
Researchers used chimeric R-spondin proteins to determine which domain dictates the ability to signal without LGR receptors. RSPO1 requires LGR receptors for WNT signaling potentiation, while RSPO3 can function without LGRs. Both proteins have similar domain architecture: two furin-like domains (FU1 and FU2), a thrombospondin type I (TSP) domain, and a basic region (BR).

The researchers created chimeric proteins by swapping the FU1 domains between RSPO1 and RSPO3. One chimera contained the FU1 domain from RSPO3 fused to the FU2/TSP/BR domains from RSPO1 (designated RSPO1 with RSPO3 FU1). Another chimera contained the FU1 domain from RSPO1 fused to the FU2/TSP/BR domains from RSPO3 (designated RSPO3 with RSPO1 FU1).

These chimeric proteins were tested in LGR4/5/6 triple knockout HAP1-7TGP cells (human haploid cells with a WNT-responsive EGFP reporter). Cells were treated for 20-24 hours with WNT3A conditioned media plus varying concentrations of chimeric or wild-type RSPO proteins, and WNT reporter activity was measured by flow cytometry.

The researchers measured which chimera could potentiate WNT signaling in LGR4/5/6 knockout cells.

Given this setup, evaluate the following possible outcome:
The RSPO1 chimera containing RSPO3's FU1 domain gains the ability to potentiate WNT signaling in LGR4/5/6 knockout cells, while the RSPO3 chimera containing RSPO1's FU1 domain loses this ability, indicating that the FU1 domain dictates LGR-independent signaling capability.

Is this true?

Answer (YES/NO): YES